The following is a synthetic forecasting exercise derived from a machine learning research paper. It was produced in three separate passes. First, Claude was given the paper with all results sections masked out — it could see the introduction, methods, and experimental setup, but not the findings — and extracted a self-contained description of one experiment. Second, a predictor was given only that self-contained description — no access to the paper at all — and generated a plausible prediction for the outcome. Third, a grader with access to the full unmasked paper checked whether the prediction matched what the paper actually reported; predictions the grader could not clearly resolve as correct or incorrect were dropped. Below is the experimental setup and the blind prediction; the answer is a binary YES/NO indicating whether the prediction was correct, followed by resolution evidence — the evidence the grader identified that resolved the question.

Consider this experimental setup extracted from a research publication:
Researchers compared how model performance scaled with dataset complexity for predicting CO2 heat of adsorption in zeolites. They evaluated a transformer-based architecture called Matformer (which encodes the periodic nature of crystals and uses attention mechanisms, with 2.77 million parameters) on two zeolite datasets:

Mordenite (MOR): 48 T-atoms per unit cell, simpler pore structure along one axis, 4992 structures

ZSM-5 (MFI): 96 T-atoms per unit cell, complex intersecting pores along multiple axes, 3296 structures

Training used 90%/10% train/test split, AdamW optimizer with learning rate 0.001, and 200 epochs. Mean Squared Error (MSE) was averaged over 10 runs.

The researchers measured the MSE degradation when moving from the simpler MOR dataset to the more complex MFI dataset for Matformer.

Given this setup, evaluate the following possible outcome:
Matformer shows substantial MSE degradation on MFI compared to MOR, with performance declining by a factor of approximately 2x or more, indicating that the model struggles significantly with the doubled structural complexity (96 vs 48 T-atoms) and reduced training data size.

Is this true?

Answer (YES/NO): YES